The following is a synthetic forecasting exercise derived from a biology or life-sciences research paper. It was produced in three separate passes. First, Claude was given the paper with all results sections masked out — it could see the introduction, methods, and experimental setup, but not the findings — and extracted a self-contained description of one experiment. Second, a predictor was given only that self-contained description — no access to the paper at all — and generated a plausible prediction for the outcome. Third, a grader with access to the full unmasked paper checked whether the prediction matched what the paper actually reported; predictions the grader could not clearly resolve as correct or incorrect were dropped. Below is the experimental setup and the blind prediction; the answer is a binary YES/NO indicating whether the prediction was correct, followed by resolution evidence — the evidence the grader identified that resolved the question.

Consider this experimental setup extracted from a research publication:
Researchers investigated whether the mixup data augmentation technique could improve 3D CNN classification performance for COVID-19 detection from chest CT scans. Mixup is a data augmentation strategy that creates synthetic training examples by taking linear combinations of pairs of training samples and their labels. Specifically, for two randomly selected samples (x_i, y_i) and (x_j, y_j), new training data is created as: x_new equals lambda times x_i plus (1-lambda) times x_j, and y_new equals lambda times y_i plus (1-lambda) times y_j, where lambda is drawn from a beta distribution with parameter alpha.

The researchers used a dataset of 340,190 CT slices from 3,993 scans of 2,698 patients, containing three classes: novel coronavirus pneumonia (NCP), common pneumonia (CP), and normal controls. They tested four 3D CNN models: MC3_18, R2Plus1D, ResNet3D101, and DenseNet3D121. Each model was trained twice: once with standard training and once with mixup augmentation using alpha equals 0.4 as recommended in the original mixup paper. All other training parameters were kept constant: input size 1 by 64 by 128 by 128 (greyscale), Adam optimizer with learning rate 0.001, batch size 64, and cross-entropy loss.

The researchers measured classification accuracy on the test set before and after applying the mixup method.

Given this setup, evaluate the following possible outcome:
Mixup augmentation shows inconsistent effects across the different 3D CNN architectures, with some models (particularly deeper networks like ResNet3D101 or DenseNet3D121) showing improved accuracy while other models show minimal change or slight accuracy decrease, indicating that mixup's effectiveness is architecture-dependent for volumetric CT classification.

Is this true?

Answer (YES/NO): NO